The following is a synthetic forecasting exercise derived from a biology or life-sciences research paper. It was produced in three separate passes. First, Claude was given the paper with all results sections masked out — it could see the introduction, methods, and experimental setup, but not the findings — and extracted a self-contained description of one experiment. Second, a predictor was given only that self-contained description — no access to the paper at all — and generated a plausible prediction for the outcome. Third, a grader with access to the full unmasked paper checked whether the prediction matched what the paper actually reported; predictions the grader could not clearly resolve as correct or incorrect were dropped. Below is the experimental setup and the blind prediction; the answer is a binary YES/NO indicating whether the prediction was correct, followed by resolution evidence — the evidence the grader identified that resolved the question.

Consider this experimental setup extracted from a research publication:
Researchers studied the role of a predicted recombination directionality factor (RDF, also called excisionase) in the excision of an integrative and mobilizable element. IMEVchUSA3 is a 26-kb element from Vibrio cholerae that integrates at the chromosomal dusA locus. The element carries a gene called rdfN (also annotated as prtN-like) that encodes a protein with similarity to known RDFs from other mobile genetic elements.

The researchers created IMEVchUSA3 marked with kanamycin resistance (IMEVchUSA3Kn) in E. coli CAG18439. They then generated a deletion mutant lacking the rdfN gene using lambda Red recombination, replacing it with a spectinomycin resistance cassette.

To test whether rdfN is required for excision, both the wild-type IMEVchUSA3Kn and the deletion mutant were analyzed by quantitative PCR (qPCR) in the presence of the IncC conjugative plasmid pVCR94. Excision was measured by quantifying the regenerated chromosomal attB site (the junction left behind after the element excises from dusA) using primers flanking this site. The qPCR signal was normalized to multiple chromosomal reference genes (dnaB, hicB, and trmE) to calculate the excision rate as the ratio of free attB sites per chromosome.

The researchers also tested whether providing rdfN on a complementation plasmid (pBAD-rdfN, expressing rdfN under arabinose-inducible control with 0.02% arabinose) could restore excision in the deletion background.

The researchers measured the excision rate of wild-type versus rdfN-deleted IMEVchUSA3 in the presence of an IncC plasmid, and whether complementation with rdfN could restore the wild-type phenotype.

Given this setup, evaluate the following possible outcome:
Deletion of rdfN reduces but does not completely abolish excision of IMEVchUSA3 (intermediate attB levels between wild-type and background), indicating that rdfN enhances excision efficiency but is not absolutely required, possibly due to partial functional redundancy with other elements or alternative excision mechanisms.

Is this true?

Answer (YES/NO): NO